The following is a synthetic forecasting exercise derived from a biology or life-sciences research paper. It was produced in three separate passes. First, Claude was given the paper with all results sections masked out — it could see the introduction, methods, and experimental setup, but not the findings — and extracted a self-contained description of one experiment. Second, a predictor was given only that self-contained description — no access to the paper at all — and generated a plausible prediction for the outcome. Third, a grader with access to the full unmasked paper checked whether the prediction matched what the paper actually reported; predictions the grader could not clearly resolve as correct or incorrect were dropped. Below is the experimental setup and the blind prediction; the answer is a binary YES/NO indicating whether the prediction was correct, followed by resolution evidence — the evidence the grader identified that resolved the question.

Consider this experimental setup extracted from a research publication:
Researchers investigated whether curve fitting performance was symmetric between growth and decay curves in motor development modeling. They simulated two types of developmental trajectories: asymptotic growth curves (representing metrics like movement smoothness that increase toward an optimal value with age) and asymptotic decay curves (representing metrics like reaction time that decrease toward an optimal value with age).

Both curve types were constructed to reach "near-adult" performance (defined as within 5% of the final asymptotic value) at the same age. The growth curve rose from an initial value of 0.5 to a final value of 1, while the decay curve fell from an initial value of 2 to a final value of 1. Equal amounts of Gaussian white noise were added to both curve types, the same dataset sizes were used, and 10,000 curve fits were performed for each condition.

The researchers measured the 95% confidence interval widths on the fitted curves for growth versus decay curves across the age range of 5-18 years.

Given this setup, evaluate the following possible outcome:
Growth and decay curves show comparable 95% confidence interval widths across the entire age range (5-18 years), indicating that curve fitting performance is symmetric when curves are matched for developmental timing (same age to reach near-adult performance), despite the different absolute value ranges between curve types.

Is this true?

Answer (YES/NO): YES